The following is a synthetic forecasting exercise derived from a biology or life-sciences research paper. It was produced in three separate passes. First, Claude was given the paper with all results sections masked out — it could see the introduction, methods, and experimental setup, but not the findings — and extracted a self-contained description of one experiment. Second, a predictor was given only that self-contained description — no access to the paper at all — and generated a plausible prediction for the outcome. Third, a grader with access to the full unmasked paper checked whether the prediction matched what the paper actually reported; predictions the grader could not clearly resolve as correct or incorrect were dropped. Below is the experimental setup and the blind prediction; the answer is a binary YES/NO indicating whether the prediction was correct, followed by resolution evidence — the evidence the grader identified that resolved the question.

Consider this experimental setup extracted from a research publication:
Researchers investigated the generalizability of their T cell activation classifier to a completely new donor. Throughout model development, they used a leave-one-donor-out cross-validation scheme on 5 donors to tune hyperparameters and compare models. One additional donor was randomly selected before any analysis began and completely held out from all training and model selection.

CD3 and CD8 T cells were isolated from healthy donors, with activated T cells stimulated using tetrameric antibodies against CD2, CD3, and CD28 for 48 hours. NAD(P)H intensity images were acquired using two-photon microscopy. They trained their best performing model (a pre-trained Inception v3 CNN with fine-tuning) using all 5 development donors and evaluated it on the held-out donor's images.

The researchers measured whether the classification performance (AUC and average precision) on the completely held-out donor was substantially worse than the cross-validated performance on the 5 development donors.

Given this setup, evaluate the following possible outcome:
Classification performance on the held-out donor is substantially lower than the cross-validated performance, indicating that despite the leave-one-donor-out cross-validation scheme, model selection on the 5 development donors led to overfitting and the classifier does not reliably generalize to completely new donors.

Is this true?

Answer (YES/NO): NO